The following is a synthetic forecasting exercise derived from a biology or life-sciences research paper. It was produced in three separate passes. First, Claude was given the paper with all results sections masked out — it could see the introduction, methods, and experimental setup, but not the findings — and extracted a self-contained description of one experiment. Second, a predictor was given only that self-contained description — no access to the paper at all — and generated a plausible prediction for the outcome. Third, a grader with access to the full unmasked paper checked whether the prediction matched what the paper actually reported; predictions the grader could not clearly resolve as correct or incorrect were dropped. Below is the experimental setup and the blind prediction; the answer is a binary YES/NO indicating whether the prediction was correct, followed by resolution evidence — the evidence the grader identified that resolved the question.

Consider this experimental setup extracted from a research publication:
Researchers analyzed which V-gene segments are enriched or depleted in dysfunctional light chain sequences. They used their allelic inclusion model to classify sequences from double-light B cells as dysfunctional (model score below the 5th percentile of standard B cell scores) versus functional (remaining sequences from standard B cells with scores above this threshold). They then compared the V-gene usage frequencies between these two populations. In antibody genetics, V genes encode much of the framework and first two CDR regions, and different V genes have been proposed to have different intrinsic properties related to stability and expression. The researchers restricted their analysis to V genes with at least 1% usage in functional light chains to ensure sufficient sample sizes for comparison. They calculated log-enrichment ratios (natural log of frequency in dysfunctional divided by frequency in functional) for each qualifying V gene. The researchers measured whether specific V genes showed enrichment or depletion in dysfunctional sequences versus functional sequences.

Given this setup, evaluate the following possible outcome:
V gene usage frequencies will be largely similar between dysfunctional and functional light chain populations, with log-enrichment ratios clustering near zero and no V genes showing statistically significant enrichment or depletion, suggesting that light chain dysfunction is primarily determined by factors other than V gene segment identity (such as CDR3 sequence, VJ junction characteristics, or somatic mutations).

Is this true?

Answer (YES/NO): NO